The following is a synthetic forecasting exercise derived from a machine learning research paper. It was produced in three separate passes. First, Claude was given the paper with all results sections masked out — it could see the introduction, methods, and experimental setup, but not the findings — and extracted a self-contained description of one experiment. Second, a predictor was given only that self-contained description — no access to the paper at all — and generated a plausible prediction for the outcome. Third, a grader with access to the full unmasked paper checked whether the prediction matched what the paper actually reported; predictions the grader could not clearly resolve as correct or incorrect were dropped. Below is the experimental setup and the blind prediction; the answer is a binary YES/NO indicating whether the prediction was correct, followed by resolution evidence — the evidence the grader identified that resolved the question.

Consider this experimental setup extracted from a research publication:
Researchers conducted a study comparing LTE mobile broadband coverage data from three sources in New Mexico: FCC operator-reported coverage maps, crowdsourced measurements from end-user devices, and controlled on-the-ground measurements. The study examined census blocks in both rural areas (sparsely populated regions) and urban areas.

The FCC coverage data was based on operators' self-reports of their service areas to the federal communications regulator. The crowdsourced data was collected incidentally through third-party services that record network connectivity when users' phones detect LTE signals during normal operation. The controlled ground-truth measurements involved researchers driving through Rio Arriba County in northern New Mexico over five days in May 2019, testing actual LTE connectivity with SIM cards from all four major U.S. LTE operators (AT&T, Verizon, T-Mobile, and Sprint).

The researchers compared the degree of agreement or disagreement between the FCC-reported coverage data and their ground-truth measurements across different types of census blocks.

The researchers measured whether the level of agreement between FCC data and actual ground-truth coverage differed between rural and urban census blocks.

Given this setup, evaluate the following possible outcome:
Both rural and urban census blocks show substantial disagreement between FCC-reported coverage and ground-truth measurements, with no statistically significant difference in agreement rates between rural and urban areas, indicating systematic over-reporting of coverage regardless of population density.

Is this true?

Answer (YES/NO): NO